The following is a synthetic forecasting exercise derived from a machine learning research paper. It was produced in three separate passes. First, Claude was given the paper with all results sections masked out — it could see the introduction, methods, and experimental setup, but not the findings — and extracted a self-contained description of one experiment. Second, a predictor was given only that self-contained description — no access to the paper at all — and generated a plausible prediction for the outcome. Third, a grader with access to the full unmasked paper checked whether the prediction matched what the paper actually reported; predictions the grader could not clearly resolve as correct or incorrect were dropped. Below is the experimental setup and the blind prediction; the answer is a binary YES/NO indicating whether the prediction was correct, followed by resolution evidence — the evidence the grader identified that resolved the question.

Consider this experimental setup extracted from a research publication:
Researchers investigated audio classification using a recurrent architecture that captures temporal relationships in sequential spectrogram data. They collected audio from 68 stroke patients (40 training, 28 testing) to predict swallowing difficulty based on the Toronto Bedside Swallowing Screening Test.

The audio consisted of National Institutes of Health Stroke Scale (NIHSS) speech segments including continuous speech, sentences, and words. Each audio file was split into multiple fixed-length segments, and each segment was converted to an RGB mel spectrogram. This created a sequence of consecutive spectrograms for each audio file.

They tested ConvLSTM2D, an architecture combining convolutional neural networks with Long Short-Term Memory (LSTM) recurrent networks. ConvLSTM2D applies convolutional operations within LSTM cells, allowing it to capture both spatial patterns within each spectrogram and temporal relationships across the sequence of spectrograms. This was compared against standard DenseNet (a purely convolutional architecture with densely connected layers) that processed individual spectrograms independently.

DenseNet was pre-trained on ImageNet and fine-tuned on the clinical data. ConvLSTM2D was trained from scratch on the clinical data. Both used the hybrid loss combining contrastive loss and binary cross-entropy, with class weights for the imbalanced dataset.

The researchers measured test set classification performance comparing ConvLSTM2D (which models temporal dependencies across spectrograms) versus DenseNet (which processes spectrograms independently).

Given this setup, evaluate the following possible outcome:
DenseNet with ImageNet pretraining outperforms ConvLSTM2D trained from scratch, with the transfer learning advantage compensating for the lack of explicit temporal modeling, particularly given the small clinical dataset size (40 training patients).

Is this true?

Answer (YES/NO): YES